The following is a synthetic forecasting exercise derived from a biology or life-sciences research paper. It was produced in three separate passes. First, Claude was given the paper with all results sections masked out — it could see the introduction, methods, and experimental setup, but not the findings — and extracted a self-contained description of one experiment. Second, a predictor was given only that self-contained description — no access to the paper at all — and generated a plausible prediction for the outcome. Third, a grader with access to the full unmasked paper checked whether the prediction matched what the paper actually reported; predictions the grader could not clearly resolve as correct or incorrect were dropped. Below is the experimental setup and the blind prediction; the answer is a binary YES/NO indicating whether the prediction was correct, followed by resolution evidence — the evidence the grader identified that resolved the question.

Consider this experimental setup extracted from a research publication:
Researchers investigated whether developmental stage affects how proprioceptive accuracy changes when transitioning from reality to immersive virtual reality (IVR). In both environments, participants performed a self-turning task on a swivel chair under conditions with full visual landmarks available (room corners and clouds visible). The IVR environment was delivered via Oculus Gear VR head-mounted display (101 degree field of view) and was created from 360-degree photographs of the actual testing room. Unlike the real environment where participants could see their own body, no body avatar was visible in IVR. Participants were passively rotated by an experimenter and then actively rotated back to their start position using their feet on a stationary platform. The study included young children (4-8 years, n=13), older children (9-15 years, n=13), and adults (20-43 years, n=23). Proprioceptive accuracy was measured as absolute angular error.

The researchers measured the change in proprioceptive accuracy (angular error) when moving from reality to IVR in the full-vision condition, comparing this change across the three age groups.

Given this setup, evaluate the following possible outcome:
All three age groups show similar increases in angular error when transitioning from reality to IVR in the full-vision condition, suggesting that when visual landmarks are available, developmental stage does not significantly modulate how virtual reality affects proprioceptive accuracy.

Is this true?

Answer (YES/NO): YES